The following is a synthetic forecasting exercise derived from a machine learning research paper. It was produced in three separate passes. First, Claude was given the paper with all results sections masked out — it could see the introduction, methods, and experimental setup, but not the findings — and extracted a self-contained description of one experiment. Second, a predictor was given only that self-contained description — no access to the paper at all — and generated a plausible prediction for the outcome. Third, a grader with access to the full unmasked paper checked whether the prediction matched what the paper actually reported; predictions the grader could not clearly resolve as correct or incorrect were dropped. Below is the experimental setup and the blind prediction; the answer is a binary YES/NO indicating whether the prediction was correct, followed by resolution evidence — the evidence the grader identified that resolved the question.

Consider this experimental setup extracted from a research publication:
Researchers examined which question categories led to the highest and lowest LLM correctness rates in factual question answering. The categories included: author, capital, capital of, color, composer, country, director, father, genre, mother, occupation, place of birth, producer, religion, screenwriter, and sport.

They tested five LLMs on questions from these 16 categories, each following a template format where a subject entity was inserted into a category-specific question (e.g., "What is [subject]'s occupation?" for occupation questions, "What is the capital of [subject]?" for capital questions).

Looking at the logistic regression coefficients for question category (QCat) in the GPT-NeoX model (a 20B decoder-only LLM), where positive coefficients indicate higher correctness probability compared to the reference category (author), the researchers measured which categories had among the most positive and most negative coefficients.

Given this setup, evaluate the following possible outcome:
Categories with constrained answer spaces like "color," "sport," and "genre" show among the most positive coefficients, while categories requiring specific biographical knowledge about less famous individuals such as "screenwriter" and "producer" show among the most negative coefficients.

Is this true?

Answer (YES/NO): NO